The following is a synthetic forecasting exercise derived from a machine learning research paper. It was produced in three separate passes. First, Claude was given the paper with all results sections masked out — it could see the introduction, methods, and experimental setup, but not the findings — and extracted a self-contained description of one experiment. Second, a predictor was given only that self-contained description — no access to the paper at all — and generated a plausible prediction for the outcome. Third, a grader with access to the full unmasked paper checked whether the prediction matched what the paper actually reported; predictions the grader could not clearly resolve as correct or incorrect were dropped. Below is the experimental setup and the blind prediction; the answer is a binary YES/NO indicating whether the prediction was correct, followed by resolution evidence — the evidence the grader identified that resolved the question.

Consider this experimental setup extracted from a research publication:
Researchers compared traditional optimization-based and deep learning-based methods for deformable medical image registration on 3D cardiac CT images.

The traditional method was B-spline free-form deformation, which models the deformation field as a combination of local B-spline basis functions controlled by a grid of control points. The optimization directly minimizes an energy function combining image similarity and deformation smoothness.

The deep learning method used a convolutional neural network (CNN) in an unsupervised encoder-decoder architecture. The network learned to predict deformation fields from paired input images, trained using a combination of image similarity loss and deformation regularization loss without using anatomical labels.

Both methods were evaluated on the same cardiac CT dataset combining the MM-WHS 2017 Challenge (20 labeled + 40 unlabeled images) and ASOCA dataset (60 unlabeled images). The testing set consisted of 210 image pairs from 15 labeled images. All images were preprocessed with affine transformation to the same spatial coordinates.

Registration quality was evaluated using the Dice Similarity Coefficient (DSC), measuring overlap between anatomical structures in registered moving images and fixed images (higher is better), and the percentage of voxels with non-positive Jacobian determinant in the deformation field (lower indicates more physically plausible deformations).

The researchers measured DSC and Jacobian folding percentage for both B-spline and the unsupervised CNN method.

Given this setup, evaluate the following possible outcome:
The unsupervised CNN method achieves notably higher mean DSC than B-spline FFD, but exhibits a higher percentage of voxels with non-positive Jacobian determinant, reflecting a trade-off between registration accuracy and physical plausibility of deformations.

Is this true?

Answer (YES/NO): NO